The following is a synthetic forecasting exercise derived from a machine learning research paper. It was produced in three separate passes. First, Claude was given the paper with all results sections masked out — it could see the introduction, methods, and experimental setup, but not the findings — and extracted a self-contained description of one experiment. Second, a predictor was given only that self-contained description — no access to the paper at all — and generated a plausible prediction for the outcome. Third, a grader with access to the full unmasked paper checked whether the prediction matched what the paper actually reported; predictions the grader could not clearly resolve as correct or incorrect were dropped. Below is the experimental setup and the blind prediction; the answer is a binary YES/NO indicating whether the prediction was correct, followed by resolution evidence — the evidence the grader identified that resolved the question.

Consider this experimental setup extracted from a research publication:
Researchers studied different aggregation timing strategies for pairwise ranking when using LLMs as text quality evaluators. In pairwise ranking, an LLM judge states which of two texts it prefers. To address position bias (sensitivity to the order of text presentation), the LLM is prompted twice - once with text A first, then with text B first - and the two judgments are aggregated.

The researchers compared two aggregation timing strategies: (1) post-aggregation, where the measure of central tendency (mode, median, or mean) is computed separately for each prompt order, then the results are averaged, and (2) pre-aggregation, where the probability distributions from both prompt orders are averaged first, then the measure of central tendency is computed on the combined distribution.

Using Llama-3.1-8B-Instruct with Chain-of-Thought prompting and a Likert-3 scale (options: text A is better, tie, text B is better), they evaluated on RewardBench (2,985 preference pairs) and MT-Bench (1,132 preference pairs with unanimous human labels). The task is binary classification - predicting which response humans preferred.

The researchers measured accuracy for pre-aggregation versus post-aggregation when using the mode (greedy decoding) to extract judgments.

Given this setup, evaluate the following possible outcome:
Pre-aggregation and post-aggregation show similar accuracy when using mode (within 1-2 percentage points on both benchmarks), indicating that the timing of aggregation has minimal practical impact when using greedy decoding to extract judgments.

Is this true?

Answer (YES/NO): NO